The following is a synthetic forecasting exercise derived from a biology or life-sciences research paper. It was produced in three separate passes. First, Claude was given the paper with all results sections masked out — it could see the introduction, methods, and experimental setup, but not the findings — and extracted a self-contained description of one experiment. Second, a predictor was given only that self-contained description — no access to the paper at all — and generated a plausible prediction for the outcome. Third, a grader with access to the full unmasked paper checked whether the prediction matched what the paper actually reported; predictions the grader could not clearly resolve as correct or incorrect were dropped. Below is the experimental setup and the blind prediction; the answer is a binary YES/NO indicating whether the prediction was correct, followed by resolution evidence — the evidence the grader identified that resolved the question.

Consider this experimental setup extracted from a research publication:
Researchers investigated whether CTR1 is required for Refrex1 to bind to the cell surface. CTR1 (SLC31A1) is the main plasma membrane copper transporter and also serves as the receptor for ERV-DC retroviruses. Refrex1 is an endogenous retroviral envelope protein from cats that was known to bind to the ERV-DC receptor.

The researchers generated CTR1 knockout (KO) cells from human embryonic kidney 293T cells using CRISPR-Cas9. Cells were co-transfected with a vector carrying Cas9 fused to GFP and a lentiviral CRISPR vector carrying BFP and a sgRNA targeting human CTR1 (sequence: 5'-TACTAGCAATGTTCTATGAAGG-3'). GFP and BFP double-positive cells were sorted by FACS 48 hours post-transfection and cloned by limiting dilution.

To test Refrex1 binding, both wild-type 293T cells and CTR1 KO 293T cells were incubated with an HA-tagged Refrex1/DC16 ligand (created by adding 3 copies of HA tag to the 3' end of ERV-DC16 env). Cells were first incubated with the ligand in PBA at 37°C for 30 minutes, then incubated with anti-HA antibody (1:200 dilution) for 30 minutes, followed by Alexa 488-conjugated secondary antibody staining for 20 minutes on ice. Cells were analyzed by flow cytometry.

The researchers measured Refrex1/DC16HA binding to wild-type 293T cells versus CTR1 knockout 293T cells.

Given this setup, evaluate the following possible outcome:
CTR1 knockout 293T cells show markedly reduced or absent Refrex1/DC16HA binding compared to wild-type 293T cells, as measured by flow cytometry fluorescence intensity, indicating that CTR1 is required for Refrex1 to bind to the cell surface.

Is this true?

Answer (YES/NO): YES